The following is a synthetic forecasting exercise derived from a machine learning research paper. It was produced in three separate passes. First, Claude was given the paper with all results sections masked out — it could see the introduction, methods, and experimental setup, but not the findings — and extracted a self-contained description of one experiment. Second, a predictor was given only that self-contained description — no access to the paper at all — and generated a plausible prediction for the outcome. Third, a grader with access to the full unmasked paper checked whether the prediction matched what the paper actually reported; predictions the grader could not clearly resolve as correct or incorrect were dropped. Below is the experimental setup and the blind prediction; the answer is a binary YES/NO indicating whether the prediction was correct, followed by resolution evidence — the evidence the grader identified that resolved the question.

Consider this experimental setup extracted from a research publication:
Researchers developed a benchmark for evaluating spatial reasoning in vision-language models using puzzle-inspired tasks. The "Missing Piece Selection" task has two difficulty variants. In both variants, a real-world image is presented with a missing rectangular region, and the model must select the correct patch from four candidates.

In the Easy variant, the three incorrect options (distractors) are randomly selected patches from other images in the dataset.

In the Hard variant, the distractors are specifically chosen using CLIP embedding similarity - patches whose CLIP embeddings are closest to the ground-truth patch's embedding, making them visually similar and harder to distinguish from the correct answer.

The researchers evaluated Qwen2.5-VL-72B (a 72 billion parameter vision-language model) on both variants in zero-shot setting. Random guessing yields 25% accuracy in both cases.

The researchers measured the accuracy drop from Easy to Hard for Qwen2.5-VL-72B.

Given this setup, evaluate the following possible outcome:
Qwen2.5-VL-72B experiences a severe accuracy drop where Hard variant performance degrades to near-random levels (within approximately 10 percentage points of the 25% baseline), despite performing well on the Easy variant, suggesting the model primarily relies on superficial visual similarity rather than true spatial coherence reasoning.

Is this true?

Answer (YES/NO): NO